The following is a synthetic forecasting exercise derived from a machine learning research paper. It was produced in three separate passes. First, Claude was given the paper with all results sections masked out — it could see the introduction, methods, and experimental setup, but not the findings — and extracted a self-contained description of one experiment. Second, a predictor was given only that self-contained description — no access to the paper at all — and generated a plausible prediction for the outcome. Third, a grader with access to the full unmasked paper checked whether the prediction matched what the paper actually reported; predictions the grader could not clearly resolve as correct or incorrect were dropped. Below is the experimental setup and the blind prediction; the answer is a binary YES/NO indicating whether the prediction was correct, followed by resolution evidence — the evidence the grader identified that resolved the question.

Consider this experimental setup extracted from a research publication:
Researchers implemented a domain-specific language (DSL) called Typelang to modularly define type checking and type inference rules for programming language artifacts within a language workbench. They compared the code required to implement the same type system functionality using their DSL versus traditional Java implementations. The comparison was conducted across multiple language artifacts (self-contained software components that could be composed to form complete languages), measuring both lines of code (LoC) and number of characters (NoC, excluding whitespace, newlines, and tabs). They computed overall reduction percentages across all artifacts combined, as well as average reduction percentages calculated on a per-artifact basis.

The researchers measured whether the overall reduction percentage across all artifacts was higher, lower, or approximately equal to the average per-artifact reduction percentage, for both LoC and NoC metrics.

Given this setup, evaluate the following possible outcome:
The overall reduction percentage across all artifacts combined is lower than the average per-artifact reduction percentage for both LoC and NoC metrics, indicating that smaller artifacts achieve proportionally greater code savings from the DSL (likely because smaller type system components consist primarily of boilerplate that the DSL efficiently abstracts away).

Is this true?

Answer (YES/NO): NO